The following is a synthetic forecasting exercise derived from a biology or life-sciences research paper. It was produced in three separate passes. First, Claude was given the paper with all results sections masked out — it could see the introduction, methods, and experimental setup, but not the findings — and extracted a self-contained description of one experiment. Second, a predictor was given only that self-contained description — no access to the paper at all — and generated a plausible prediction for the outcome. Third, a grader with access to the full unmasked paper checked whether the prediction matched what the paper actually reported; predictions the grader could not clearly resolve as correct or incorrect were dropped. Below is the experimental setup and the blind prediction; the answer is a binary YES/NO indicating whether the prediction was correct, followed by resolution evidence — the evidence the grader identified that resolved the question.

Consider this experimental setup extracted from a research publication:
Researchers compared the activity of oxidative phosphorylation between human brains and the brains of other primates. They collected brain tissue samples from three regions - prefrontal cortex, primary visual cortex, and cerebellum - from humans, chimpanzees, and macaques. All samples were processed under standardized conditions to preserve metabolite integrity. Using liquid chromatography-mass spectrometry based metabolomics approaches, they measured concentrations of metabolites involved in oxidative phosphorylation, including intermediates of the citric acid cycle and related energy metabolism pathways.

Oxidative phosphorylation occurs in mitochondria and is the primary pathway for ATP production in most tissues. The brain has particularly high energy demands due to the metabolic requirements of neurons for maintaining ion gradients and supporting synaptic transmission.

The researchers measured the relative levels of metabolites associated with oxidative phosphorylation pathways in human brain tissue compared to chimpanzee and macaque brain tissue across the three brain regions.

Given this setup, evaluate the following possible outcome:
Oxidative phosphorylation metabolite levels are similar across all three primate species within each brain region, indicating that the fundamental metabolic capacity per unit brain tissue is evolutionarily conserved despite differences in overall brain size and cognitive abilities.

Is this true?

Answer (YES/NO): NO